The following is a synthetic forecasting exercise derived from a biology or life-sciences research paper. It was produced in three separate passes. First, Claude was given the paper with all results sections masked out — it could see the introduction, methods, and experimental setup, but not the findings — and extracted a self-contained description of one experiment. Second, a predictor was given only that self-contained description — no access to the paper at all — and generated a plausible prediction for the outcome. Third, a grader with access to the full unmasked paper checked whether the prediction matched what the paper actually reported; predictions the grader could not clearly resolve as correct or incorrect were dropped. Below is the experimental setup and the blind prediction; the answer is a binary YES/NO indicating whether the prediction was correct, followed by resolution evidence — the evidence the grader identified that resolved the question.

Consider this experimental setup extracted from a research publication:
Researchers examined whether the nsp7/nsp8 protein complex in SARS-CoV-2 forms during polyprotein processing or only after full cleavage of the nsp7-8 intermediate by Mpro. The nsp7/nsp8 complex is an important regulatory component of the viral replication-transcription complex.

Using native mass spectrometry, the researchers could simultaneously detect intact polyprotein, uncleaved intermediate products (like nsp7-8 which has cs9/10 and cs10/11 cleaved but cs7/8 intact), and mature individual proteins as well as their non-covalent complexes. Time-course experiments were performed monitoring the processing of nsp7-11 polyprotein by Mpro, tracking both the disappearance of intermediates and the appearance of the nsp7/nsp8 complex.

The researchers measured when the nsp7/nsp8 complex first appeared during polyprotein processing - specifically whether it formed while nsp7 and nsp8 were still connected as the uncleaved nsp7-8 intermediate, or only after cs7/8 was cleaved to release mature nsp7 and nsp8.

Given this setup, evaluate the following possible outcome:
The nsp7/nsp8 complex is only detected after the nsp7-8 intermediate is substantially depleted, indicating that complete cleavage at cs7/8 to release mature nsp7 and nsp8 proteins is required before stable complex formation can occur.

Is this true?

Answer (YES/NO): YES